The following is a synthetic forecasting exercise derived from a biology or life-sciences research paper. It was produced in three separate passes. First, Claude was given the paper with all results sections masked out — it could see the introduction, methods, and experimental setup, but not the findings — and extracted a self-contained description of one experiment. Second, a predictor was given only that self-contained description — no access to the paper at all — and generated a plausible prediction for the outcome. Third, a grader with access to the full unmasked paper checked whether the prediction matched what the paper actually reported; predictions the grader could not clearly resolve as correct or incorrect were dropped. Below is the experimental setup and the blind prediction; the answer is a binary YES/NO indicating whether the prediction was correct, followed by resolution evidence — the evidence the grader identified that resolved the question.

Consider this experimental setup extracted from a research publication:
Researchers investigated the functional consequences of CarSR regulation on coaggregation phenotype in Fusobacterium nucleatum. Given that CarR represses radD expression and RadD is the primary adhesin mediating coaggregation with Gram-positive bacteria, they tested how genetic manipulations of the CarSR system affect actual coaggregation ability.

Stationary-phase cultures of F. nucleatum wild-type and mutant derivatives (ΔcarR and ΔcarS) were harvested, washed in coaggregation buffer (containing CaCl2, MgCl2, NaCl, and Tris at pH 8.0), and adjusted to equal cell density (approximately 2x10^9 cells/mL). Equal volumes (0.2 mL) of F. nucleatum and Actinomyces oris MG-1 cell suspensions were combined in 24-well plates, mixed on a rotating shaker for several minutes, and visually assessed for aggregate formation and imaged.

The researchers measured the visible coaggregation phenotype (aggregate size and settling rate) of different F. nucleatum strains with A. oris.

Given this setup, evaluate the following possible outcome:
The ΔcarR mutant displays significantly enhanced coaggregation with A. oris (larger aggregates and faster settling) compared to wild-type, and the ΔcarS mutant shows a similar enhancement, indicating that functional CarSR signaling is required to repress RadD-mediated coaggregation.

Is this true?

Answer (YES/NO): NO